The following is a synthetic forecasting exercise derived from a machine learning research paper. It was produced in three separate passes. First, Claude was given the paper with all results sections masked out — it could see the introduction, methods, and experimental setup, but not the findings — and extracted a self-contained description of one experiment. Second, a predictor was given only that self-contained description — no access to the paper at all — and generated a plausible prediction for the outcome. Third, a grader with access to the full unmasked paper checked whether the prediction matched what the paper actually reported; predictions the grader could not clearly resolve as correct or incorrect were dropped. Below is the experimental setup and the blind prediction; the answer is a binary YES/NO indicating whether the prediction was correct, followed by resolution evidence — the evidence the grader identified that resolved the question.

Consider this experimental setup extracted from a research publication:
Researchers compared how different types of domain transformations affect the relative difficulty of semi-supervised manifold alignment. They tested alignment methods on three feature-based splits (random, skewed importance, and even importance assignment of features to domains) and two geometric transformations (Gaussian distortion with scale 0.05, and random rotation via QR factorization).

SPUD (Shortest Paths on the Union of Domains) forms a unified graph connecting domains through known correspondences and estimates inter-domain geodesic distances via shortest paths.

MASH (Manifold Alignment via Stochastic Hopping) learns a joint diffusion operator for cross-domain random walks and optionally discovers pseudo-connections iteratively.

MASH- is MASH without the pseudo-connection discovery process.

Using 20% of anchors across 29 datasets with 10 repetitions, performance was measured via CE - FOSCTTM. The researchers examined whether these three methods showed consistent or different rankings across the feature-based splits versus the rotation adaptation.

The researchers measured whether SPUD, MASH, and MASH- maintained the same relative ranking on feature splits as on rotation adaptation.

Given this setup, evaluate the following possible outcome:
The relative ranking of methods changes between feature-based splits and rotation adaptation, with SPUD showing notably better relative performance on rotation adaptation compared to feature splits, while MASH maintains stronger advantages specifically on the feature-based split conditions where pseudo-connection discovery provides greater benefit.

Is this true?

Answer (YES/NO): NO